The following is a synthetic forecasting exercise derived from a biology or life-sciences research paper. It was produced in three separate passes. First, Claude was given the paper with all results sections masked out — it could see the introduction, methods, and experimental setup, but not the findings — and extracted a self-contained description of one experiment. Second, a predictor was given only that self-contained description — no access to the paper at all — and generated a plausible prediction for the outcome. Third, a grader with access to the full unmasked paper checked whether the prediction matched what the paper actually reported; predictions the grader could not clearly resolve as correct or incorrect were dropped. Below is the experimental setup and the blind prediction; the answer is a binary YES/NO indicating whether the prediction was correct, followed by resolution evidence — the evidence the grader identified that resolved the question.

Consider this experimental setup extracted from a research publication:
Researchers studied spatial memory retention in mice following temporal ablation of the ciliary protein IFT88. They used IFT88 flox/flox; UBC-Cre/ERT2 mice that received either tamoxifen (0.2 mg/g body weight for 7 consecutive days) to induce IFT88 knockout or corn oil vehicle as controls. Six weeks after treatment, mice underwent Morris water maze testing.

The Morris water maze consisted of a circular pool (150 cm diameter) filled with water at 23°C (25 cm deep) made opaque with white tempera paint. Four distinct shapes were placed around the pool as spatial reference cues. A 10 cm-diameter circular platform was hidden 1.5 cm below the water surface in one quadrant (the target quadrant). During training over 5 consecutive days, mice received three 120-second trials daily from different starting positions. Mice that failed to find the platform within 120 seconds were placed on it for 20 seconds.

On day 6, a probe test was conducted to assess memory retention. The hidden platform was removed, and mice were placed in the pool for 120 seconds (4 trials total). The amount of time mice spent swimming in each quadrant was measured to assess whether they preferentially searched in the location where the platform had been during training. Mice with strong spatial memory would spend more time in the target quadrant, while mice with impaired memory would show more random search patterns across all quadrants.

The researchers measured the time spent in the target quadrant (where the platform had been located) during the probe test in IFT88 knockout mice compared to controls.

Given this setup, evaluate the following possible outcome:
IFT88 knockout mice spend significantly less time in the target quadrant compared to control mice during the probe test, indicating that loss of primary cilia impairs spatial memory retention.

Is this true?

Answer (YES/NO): YES